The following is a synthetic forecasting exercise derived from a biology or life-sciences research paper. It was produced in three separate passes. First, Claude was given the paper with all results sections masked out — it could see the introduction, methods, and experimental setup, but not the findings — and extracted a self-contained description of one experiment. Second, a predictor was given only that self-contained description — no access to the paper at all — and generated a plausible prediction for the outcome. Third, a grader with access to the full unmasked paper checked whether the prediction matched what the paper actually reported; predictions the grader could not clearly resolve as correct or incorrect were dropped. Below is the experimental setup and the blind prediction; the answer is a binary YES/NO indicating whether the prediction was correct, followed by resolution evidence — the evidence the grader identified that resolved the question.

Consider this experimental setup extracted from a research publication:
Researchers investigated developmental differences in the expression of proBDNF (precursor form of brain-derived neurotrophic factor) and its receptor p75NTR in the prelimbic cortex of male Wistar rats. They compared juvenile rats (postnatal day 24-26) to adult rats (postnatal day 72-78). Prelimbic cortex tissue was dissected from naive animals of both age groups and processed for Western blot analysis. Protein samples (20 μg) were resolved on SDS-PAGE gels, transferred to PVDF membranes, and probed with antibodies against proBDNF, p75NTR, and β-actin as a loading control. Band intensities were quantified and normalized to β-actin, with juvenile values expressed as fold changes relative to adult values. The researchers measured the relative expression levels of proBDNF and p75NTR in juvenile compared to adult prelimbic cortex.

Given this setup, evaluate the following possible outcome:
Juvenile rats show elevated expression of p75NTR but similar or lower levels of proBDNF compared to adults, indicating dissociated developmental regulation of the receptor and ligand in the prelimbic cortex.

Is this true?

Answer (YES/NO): NO